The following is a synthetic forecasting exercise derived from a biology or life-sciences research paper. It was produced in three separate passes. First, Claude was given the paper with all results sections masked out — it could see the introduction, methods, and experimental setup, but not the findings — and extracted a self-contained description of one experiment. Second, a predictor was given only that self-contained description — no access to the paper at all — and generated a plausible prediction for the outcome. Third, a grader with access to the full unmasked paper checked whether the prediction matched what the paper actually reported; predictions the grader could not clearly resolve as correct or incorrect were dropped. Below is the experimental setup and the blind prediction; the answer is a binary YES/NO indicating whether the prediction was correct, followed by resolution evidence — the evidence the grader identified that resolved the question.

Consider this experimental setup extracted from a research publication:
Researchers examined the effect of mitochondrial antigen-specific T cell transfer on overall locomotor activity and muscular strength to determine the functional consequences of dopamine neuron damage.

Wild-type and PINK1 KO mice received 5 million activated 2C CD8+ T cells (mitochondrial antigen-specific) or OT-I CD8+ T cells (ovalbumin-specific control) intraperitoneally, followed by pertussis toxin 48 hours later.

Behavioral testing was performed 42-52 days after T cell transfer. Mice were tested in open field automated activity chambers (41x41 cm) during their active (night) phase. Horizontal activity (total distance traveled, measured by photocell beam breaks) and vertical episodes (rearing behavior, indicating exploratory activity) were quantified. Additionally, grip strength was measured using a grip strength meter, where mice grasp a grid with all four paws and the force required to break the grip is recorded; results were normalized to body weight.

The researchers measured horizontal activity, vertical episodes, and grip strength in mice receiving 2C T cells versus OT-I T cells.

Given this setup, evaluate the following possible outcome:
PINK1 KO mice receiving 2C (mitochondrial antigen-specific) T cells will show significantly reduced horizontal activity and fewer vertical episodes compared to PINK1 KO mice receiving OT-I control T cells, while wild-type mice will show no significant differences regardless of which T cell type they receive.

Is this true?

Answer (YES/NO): NO